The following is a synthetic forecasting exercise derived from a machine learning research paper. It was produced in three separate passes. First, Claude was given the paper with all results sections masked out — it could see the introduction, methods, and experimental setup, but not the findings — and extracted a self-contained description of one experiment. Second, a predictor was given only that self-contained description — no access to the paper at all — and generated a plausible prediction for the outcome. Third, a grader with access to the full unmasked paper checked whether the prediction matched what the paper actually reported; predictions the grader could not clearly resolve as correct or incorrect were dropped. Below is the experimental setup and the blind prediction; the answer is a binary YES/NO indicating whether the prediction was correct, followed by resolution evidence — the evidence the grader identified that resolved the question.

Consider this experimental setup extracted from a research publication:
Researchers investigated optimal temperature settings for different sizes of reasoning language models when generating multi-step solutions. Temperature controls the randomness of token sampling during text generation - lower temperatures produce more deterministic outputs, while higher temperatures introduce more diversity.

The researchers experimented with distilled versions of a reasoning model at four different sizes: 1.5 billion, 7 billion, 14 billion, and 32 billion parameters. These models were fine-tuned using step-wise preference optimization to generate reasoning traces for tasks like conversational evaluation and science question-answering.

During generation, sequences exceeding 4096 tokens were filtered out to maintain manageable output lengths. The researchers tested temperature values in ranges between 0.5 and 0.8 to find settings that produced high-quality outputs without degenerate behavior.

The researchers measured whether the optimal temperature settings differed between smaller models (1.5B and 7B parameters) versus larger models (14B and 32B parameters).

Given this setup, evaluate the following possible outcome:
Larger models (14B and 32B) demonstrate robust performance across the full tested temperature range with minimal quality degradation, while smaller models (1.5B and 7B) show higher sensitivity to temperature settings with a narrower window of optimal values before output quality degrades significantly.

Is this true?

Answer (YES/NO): NO